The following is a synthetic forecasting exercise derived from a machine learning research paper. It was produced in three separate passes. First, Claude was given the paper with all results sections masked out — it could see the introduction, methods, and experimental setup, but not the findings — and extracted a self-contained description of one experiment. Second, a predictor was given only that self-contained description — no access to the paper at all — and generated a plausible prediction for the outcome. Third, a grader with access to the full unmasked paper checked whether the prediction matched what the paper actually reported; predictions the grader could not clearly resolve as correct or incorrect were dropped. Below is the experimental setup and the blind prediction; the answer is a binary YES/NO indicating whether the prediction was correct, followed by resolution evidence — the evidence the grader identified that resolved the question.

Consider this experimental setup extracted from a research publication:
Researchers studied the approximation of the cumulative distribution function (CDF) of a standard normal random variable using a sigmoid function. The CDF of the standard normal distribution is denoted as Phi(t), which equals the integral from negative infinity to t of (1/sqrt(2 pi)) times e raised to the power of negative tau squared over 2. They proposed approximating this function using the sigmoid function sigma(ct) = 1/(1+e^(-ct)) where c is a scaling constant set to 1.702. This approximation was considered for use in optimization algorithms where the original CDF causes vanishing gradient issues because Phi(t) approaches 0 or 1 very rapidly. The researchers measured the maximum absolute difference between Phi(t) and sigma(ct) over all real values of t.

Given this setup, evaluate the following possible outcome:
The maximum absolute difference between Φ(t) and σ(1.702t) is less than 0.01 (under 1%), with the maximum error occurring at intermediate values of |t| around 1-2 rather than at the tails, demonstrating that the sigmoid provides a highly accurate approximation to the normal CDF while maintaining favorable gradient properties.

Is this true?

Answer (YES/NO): YES